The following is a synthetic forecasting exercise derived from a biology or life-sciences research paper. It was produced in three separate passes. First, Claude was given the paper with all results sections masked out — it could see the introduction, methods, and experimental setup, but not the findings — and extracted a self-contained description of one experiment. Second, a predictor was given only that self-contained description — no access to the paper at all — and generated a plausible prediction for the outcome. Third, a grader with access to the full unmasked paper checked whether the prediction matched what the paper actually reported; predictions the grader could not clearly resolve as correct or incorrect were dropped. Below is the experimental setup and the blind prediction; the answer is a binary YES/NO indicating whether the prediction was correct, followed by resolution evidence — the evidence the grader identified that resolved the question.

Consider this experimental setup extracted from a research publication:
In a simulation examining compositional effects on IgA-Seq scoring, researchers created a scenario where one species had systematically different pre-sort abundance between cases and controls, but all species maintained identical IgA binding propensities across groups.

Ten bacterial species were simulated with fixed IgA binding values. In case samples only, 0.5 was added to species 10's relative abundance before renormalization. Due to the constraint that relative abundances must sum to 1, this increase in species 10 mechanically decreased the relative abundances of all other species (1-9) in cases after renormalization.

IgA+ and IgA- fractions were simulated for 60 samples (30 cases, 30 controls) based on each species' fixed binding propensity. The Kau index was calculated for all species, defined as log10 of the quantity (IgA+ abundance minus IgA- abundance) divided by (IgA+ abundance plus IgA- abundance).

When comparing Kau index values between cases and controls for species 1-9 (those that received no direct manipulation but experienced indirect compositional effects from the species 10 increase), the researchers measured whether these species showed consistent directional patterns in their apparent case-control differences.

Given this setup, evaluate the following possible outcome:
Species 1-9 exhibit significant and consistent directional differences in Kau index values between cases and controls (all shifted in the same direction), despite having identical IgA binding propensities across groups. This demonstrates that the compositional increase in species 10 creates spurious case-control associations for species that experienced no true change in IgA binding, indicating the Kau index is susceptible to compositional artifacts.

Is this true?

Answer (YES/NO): NO